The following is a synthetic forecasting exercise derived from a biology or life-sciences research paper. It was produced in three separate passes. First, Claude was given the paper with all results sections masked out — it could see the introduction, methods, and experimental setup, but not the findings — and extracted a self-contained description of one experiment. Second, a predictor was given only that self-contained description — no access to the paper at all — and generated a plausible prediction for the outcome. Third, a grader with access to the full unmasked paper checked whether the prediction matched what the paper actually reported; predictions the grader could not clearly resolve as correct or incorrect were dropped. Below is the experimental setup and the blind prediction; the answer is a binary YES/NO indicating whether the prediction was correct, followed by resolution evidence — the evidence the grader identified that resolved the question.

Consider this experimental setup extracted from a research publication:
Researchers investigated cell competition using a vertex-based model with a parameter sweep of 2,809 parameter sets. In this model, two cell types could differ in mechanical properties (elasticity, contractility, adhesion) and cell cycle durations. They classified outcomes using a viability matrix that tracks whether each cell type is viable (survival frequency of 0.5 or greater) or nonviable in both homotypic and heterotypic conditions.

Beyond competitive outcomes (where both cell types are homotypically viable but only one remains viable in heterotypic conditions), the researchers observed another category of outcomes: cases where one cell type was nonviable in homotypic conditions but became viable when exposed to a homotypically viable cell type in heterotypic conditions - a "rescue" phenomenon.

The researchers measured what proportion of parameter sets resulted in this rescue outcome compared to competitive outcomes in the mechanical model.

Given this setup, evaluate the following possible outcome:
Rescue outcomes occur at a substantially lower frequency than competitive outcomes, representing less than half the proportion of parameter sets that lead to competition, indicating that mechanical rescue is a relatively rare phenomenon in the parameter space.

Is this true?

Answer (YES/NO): NO